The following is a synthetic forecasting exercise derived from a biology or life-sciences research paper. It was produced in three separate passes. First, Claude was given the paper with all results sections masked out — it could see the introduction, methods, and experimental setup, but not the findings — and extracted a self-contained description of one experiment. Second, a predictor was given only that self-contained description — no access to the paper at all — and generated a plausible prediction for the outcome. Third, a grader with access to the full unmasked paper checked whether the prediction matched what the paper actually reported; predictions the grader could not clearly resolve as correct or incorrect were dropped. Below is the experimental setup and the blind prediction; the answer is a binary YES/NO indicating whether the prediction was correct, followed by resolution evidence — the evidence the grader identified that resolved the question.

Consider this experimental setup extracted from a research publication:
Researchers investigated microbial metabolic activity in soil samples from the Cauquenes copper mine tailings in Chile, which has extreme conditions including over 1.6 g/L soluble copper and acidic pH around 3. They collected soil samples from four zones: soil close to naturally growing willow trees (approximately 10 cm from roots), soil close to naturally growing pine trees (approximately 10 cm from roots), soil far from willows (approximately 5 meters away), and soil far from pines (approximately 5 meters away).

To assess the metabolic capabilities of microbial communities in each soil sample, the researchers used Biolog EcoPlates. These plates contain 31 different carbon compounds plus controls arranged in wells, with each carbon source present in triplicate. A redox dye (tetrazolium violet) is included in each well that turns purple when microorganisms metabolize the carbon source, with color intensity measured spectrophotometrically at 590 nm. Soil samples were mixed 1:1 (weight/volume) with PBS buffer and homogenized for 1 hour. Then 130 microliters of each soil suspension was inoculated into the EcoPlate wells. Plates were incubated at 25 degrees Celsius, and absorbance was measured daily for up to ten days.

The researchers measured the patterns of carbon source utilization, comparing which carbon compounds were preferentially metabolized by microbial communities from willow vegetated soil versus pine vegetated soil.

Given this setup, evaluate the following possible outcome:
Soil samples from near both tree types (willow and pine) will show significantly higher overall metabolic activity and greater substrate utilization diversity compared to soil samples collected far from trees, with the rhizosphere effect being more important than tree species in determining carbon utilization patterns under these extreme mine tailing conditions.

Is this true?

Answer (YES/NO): NO